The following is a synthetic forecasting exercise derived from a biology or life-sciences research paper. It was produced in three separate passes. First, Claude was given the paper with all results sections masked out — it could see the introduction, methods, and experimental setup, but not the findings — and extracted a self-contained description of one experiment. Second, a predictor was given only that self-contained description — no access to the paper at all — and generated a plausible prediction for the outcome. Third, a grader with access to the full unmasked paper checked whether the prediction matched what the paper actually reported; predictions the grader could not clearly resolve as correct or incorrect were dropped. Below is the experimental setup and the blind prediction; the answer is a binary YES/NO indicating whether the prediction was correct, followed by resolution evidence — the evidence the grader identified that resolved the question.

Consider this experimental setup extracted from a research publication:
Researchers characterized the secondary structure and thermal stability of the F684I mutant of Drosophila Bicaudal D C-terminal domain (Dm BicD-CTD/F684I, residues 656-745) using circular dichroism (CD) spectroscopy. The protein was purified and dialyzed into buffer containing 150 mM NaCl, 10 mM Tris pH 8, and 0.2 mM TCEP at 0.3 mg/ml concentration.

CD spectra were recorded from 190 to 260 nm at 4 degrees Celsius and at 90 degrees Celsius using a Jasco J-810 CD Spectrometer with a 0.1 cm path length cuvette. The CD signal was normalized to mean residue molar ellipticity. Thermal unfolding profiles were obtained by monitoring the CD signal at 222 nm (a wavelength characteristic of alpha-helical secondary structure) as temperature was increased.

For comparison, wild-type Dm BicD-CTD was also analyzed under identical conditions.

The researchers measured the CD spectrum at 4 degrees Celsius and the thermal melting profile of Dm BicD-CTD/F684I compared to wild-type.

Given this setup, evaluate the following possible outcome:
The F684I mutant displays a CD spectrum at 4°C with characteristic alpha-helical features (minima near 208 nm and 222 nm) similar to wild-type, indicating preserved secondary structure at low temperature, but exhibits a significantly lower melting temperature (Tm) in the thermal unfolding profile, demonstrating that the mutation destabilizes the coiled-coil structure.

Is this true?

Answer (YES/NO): NO